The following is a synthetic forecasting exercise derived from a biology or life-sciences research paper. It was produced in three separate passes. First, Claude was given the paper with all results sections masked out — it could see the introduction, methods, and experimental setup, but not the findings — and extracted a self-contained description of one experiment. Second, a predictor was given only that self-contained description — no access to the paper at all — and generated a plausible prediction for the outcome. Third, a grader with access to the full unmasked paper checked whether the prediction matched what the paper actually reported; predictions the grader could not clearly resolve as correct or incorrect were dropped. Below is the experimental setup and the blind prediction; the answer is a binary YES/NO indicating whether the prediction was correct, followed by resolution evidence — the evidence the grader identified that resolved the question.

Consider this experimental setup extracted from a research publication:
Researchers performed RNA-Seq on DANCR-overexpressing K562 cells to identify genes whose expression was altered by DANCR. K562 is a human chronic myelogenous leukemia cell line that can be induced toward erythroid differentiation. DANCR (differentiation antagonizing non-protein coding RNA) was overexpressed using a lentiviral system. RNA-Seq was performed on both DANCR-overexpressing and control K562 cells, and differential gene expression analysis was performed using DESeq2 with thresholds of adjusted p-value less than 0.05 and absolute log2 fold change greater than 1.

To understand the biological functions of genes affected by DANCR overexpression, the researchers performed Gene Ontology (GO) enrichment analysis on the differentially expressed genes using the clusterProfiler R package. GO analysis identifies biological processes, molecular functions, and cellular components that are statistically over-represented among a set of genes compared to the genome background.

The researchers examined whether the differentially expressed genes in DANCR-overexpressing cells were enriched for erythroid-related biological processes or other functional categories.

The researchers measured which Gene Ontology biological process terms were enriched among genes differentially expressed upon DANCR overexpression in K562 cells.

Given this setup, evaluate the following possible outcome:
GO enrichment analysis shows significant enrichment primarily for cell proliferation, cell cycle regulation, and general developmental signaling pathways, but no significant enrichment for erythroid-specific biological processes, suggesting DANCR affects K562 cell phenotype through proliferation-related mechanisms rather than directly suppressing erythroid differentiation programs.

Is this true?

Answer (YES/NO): NO